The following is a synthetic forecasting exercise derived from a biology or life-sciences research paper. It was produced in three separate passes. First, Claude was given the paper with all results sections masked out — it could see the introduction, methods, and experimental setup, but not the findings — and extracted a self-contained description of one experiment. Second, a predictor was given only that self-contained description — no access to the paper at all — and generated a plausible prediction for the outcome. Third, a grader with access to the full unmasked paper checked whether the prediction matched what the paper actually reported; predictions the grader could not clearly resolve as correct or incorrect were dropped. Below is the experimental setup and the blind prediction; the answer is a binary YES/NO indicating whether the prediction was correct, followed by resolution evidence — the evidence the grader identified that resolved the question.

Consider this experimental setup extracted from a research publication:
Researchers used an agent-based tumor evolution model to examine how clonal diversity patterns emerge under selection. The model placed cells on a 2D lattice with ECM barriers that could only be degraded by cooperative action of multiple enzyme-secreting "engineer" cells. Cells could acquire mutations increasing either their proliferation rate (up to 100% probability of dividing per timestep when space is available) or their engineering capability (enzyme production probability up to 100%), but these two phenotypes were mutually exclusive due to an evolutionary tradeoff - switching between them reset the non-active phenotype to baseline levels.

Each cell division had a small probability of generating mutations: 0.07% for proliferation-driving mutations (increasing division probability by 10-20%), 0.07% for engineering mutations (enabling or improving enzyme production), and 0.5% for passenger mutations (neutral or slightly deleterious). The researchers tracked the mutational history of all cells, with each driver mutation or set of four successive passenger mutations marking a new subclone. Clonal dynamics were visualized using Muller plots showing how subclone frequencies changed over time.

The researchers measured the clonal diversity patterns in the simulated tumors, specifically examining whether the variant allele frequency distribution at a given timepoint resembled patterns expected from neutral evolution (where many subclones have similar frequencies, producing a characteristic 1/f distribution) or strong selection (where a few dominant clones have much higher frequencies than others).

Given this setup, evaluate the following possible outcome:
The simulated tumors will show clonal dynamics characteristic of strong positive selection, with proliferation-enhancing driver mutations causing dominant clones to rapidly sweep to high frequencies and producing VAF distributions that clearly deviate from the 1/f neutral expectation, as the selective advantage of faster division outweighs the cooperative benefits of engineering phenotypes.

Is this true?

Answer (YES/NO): NO